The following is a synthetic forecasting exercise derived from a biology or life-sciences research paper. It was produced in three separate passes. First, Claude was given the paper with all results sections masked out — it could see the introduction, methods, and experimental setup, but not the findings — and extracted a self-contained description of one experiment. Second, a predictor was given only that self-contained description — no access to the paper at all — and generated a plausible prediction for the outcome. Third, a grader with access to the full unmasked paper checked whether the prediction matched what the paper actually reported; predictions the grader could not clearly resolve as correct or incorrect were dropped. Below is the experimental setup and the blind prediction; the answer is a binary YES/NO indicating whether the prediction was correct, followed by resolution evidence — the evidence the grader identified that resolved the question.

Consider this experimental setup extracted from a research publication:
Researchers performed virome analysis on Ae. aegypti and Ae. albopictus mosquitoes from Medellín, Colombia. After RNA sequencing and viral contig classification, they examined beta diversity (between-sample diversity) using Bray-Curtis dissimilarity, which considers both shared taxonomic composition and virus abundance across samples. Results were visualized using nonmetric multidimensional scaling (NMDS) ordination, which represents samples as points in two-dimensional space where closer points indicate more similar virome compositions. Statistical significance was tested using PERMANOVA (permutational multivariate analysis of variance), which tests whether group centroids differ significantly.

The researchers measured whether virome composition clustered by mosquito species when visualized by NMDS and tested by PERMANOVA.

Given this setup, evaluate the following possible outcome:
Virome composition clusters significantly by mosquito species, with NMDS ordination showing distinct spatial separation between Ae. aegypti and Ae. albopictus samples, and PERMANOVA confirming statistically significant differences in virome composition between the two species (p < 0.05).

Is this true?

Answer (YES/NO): YES